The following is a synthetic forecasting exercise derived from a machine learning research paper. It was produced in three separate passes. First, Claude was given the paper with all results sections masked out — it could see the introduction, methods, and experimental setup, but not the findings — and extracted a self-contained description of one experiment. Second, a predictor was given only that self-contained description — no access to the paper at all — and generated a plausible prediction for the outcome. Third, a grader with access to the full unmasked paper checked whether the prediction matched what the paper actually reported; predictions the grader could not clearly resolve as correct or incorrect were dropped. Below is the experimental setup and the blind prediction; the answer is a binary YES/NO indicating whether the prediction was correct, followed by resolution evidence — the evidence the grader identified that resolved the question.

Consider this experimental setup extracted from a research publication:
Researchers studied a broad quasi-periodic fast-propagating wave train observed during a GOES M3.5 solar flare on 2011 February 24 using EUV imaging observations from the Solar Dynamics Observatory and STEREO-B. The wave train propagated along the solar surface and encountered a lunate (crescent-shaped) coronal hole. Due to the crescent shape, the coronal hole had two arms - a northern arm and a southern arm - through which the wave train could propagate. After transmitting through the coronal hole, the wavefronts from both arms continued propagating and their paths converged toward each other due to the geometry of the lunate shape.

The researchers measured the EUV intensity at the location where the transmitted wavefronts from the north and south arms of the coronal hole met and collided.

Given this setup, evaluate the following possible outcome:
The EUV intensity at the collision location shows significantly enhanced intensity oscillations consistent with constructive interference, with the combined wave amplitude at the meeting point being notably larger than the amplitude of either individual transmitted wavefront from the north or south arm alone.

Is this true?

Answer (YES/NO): YES